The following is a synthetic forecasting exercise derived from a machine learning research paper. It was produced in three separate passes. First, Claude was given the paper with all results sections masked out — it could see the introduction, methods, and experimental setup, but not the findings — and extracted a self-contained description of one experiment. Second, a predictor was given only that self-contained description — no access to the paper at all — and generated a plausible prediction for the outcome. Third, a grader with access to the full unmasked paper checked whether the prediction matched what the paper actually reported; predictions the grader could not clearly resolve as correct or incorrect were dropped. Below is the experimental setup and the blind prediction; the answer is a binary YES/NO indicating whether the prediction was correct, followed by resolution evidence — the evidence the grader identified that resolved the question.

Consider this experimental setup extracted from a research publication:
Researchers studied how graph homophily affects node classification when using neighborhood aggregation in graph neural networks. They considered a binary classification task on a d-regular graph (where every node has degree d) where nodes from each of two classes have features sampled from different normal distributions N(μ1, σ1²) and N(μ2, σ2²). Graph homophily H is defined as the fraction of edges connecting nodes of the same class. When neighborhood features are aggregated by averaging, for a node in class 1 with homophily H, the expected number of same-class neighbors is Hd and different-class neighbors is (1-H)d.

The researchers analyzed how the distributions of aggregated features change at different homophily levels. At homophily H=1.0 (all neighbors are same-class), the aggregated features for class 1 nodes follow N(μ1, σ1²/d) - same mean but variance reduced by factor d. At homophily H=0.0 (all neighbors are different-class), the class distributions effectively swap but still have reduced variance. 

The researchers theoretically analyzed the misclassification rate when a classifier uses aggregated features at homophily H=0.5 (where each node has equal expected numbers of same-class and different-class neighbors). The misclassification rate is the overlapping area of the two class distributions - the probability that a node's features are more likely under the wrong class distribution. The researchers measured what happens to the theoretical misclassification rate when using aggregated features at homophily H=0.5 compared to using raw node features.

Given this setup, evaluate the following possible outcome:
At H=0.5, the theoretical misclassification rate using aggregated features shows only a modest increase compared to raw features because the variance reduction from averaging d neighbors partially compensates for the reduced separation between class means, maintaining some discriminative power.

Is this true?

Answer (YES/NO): NO